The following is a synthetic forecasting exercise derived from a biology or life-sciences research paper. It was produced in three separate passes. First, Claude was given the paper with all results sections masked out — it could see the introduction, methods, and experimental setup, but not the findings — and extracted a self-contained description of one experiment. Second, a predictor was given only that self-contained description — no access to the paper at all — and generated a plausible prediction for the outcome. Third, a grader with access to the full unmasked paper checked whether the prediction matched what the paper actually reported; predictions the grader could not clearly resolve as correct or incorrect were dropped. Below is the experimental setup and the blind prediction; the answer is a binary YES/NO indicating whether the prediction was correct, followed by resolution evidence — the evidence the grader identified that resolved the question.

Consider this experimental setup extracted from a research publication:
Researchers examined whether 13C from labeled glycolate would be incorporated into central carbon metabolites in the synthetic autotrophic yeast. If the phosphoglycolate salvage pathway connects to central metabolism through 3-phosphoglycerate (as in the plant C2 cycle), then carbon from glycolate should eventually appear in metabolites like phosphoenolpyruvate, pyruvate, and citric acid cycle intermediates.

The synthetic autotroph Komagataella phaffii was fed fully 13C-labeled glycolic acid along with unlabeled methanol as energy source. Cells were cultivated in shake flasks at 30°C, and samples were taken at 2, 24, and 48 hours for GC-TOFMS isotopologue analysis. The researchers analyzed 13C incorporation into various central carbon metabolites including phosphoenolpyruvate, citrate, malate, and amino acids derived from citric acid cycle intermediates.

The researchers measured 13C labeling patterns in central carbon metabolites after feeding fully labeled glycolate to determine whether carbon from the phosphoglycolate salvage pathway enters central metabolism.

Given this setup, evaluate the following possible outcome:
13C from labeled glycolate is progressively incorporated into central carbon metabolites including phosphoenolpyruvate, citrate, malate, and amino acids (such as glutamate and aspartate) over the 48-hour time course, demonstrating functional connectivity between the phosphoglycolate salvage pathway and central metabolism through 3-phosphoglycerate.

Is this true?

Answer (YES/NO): NO